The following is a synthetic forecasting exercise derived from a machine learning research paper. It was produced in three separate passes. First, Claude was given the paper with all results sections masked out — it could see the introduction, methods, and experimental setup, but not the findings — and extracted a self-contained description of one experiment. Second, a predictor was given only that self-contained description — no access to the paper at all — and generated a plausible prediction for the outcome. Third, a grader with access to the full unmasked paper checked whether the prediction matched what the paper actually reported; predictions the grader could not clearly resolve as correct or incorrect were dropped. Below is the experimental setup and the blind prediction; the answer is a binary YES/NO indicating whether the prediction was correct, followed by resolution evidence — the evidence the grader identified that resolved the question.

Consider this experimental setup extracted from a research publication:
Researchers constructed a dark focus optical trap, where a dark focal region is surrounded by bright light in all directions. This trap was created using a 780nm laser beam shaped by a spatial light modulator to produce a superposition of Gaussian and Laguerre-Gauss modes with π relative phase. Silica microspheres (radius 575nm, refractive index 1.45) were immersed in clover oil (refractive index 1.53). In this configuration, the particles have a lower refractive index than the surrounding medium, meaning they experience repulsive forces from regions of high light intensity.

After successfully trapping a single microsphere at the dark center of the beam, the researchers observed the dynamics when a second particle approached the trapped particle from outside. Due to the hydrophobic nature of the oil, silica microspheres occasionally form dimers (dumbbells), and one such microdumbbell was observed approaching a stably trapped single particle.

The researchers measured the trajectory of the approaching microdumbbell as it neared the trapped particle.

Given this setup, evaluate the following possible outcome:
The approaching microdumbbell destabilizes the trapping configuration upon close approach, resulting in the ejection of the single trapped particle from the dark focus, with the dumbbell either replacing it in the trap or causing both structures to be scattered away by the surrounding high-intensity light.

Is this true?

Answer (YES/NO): NO